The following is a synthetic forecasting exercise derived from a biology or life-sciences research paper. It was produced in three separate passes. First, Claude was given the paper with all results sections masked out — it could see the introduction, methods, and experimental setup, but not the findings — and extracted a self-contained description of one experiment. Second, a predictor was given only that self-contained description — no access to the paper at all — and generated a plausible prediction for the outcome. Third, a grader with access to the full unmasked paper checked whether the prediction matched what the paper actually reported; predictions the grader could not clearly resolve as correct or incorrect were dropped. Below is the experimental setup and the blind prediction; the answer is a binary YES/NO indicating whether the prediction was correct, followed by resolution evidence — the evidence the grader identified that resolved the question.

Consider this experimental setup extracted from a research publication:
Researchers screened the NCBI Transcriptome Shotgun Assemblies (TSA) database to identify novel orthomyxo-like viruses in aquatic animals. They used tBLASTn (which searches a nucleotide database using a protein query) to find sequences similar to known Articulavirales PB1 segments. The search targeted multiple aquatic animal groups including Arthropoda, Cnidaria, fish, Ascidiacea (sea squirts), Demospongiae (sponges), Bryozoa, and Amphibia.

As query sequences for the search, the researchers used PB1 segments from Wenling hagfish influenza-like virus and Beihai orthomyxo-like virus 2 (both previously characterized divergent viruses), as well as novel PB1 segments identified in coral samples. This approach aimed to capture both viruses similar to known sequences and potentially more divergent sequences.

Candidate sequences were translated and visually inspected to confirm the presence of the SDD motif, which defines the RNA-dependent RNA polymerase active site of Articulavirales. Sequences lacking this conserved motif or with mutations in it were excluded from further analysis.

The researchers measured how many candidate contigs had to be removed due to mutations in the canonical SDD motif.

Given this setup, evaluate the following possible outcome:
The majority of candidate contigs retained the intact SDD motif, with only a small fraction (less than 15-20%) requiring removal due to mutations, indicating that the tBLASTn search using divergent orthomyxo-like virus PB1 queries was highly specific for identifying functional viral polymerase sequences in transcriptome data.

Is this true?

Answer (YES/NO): YES